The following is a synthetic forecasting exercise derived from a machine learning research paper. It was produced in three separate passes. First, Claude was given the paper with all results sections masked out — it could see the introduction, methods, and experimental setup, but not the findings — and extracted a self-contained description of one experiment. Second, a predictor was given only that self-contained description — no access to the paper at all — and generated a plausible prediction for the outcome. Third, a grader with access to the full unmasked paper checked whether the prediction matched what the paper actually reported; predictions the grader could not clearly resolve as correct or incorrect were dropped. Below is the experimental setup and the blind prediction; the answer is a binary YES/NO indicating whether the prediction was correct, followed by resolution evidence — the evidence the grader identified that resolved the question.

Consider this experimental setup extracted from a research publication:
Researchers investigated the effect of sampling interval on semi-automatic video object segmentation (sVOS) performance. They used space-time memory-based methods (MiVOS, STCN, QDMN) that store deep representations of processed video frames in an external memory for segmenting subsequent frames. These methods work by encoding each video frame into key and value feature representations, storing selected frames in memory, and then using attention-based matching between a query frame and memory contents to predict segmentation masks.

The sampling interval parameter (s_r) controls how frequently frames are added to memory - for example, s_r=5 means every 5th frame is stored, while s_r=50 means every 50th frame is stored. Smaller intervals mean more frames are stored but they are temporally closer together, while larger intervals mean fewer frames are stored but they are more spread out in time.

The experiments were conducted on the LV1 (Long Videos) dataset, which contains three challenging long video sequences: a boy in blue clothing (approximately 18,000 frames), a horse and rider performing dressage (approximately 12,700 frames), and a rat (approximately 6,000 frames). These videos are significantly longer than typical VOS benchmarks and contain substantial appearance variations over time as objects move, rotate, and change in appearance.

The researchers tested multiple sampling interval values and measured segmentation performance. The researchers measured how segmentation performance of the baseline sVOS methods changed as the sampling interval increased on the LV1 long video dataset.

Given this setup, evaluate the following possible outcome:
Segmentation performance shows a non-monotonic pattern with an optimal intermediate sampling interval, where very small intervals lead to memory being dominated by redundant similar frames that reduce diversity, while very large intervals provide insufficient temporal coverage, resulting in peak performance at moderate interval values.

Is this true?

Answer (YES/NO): NO